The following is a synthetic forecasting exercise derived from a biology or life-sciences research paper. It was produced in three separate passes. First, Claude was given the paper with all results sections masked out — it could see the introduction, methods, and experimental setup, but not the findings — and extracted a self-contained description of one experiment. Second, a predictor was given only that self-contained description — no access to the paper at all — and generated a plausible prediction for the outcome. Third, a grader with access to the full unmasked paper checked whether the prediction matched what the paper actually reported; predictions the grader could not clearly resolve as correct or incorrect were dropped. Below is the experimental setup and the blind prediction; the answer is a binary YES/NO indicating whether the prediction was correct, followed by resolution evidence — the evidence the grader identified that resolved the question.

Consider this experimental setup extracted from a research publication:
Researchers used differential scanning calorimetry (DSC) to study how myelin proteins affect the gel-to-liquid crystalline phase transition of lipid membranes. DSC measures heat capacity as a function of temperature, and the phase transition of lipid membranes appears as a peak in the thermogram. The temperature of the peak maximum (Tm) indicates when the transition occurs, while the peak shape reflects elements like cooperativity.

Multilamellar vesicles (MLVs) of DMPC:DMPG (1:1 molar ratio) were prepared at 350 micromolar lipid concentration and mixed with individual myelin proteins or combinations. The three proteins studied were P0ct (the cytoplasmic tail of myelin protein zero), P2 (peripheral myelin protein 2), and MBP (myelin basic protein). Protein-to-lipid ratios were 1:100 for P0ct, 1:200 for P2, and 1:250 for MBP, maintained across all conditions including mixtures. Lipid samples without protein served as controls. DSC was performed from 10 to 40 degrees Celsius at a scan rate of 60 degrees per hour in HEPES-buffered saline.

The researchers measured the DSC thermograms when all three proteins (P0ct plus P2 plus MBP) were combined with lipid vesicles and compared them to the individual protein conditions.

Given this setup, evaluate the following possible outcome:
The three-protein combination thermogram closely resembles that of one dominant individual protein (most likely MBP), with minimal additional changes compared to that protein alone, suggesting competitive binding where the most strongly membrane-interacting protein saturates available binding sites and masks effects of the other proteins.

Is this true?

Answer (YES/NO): NO